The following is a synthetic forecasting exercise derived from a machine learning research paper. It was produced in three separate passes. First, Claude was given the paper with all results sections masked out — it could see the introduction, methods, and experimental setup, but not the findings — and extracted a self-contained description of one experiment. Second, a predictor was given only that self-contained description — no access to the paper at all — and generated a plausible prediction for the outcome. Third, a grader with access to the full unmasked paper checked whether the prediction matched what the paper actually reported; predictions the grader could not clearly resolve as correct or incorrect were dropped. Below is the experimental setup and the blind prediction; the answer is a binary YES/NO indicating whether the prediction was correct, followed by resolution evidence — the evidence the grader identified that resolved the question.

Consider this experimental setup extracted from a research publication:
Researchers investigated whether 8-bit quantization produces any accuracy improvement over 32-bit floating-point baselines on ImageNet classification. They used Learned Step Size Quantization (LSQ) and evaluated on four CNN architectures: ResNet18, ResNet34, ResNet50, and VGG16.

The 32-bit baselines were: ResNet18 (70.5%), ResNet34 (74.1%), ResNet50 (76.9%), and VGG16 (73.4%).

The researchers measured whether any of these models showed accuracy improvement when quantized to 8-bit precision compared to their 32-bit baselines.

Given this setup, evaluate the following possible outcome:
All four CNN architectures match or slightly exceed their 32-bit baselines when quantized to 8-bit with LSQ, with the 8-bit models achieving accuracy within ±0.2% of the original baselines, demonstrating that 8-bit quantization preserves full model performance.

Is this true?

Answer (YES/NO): NO